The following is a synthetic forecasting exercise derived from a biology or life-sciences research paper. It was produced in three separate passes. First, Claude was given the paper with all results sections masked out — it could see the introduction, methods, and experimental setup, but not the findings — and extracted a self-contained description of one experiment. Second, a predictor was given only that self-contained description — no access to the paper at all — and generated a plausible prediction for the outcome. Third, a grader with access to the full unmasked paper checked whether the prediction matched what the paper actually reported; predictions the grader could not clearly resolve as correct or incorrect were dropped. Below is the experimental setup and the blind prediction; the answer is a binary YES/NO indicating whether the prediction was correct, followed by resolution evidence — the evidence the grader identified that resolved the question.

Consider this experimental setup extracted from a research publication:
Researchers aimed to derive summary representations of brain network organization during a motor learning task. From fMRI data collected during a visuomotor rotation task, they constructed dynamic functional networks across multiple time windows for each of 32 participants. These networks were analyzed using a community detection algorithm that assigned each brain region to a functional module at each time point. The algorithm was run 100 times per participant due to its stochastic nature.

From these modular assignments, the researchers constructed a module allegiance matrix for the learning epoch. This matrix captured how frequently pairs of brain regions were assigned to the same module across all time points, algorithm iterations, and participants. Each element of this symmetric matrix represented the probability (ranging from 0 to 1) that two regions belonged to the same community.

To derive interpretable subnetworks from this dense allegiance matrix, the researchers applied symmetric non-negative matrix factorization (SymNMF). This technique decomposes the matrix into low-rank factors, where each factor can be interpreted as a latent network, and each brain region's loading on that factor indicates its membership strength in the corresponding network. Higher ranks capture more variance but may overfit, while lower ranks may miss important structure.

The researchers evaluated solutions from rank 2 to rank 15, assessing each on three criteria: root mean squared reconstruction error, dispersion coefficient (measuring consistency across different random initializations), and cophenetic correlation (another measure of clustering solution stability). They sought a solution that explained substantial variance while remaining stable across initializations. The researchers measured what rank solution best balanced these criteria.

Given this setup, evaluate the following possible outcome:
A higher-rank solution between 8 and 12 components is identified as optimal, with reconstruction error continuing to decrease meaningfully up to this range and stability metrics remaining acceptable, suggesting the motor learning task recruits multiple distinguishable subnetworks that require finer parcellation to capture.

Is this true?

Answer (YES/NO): NO